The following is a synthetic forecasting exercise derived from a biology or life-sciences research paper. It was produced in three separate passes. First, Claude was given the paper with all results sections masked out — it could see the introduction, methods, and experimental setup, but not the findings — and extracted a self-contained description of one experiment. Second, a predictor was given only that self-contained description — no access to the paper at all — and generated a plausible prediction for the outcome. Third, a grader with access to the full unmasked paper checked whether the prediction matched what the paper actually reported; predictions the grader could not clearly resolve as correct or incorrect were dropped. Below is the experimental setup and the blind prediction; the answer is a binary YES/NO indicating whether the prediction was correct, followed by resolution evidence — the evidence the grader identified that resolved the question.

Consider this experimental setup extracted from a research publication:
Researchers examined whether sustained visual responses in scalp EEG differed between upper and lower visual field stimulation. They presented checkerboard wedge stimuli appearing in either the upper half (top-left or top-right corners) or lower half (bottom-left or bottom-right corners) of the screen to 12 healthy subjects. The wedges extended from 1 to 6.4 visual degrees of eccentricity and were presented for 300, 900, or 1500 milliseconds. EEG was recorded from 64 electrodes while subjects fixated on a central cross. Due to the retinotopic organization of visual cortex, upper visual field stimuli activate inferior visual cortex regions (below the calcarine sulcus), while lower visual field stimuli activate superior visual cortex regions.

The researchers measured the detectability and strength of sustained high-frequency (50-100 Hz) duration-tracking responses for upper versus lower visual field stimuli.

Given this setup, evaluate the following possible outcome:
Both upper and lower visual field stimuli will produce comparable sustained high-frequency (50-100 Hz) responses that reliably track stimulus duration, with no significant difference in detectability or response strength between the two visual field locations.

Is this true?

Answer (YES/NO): NO